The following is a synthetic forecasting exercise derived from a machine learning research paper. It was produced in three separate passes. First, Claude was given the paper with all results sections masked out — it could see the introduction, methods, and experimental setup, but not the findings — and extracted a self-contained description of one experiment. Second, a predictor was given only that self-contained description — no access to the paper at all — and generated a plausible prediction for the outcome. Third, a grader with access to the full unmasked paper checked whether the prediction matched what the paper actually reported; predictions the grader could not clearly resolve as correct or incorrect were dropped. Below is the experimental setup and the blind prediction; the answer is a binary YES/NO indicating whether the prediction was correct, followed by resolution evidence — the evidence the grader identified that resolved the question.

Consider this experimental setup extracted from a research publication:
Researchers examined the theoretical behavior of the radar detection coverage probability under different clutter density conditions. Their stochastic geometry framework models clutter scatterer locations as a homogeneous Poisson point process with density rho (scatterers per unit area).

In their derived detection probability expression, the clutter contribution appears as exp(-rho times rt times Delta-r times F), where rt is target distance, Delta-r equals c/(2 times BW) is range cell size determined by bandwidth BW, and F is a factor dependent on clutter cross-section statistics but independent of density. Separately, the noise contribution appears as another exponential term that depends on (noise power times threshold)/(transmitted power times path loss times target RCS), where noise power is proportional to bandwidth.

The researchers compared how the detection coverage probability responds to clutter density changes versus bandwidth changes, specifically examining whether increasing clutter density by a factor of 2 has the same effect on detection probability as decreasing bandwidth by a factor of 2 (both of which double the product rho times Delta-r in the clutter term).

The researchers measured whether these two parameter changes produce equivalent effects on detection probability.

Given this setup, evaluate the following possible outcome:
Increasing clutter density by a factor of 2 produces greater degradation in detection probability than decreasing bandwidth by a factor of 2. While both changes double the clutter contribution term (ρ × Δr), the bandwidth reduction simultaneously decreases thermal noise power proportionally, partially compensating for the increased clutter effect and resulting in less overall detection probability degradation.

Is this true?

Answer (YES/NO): YES